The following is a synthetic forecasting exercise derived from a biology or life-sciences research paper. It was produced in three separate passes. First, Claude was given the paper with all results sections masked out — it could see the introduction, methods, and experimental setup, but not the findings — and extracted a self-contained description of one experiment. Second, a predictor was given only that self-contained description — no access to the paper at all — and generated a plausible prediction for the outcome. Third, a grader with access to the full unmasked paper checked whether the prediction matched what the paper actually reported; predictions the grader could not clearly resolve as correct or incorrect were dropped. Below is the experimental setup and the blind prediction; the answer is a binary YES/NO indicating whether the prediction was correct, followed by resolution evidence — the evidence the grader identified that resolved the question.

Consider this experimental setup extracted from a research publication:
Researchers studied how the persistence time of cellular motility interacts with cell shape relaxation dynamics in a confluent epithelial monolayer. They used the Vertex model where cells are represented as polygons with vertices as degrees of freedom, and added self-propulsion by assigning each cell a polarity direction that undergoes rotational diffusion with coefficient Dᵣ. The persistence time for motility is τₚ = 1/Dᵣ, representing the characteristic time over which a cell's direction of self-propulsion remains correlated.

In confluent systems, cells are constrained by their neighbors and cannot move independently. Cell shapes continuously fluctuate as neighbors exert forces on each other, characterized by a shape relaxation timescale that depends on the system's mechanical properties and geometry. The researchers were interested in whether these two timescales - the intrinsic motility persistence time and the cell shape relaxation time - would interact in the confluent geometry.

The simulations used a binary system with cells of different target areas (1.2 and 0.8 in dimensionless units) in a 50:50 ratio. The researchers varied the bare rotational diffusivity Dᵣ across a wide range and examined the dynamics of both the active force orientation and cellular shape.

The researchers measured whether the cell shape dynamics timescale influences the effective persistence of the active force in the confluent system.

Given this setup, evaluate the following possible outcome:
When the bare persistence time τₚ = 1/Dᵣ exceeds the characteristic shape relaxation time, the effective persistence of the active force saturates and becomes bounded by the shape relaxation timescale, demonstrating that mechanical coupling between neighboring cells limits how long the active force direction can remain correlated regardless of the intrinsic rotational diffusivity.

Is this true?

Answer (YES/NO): NO